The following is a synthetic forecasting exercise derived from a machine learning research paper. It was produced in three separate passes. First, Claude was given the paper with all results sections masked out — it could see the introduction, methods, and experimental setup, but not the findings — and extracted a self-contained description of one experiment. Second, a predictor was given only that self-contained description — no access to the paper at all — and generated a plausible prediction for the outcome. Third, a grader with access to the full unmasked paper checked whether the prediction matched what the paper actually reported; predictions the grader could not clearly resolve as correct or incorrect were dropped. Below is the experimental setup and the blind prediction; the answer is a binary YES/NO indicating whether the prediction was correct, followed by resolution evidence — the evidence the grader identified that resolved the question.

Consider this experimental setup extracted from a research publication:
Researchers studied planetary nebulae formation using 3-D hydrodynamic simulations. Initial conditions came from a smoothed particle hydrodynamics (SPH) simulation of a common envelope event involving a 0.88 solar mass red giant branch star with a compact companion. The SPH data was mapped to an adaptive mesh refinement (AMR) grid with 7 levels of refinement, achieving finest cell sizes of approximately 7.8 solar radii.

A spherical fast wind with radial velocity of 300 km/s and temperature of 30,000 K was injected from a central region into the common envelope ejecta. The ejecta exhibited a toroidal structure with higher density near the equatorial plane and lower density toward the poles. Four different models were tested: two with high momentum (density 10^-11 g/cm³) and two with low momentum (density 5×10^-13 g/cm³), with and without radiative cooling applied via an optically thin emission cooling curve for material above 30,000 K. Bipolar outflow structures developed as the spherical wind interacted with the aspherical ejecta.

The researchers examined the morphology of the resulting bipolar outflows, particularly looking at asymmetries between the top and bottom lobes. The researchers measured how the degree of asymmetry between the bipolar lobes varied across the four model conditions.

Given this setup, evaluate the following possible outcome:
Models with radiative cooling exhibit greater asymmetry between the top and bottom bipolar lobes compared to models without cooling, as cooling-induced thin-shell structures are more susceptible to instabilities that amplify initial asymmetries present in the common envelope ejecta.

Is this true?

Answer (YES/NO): YES